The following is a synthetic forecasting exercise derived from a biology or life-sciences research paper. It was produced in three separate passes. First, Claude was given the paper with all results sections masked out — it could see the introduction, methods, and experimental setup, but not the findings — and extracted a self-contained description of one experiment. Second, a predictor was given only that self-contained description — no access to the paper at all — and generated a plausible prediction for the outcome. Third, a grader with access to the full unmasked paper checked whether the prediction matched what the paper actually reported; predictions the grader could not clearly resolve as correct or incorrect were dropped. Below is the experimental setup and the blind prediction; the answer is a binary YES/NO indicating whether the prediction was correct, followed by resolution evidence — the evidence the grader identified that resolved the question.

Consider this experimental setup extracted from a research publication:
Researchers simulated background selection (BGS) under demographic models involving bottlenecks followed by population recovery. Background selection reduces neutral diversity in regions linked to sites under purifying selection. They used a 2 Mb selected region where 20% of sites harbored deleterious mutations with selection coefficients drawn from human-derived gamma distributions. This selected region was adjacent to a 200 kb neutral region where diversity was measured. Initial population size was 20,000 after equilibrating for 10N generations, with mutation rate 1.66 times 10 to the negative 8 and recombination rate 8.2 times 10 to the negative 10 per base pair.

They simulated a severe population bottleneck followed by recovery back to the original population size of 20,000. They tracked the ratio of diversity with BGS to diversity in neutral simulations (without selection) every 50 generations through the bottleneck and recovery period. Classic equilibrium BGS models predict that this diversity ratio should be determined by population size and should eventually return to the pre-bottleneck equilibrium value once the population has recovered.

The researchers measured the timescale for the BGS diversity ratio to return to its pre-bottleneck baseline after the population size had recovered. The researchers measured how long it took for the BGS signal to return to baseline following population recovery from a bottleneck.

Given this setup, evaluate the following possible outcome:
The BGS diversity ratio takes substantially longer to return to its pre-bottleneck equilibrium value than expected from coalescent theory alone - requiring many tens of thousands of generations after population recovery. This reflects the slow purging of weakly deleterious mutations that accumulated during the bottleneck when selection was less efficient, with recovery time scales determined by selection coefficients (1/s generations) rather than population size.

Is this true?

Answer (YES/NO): NO